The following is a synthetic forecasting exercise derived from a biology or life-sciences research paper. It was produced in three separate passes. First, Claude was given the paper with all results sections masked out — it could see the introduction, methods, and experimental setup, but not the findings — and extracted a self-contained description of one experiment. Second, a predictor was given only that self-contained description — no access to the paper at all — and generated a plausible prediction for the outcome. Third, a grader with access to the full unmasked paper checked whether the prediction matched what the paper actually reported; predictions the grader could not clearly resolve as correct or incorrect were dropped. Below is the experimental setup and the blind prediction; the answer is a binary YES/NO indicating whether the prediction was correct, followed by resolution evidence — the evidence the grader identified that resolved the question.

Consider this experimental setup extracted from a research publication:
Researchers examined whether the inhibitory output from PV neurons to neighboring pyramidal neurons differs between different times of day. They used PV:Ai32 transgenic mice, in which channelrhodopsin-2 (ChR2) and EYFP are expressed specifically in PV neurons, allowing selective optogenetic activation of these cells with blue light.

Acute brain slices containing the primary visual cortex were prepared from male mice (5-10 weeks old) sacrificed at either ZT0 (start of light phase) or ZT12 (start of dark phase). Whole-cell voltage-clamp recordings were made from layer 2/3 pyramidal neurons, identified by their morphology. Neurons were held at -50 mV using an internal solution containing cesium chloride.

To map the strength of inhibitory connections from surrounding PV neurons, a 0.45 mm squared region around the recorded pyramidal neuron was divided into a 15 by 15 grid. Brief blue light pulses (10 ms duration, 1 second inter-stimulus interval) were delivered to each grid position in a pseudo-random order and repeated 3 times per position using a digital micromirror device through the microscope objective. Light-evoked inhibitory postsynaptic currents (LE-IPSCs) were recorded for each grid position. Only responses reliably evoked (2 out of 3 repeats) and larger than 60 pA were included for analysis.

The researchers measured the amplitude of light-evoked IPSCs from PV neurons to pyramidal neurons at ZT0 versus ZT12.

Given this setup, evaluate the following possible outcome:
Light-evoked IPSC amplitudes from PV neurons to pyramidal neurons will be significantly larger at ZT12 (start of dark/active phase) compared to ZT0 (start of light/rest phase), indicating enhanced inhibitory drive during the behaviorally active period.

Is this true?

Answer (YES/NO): YES